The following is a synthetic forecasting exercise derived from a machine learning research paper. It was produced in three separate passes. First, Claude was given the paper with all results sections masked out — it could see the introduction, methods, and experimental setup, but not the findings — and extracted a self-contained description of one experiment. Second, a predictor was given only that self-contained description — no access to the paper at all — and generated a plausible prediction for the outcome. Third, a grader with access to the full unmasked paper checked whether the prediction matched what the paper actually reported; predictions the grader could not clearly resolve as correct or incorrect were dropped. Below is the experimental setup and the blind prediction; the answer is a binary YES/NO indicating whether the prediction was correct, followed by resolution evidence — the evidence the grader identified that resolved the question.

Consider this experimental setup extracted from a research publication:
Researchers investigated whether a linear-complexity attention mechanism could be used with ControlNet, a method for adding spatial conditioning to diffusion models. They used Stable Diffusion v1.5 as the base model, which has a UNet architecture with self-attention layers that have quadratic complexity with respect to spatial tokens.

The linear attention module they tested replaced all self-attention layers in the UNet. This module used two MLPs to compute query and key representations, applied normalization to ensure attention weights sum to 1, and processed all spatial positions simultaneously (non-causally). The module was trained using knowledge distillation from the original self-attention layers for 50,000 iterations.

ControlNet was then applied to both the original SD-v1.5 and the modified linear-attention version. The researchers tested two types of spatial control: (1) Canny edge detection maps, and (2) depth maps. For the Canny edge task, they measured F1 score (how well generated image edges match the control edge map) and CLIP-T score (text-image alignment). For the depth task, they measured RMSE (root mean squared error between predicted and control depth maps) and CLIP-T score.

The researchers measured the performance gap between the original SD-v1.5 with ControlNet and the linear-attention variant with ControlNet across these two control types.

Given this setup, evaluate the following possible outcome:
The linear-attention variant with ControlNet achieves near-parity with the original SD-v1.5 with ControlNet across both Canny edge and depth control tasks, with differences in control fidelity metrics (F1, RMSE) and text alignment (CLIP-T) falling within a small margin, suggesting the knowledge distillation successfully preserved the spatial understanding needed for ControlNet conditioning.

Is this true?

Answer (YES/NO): NO